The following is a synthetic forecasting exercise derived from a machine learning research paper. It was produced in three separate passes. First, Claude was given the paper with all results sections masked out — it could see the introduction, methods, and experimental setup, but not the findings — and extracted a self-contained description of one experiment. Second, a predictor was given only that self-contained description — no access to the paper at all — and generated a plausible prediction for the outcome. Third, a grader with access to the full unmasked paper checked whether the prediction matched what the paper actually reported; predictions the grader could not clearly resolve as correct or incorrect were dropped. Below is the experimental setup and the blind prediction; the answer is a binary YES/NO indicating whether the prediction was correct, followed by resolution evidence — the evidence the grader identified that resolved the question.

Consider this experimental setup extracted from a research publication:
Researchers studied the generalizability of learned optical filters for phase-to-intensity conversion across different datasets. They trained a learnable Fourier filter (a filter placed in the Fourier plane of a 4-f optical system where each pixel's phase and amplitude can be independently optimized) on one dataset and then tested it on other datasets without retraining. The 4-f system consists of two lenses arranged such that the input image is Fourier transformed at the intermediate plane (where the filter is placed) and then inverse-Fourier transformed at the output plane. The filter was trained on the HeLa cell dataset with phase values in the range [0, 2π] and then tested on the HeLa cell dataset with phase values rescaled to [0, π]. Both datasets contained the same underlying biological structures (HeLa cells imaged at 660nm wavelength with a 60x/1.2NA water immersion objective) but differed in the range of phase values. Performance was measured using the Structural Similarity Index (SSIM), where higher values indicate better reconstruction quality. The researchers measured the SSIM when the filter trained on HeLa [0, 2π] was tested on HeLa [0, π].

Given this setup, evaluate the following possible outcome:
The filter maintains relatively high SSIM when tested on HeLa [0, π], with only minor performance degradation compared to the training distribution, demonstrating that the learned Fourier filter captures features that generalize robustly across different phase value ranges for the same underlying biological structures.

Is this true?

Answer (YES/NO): NO